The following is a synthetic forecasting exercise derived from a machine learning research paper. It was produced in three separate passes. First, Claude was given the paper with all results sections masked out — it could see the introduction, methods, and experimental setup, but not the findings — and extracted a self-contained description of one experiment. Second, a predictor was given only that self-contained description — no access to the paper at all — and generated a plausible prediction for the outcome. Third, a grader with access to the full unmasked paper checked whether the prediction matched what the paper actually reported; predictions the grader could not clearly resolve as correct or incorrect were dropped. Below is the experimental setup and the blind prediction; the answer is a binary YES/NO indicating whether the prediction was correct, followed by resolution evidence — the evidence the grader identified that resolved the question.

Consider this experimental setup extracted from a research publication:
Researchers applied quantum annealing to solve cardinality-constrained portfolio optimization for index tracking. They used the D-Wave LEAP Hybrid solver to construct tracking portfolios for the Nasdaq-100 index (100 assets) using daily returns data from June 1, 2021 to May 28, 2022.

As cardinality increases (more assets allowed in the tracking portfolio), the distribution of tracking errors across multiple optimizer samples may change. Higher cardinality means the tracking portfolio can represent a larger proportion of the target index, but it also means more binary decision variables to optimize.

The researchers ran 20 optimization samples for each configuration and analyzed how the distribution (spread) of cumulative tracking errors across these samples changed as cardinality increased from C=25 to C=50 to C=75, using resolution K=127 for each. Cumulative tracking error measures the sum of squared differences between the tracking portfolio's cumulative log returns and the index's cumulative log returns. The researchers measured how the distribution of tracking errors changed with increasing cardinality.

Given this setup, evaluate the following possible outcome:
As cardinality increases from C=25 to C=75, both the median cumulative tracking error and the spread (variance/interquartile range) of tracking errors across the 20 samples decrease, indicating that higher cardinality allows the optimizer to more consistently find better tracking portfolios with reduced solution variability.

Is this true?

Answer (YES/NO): YES